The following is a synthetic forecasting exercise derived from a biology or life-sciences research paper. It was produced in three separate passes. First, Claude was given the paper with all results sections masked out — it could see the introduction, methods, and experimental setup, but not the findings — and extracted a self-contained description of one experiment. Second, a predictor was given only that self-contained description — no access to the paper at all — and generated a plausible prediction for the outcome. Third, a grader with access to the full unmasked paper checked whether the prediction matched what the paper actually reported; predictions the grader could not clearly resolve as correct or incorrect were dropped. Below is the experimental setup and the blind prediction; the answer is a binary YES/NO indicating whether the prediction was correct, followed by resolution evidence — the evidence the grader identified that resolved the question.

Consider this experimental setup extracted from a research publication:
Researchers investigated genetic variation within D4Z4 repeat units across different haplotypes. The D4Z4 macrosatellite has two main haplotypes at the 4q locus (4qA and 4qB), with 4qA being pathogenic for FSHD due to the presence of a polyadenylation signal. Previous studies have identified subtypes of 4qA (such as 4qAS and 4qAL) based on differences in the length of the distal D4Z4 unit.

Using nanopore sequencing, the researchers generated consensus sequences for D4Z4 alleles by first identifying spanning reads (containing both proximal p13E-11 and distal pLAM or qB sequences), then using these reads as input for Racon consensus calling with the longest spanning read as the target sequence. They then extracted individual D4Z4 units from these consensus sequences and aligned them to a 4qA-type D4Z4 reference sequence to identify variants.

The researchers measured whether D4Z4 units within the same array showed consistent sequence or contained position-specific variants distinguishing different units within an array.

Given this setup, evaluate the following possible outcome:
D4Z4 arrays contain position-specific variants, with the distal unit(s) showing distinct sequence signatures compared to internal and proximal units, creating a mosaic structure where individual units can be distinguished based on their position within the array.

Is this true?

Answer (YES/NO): NO